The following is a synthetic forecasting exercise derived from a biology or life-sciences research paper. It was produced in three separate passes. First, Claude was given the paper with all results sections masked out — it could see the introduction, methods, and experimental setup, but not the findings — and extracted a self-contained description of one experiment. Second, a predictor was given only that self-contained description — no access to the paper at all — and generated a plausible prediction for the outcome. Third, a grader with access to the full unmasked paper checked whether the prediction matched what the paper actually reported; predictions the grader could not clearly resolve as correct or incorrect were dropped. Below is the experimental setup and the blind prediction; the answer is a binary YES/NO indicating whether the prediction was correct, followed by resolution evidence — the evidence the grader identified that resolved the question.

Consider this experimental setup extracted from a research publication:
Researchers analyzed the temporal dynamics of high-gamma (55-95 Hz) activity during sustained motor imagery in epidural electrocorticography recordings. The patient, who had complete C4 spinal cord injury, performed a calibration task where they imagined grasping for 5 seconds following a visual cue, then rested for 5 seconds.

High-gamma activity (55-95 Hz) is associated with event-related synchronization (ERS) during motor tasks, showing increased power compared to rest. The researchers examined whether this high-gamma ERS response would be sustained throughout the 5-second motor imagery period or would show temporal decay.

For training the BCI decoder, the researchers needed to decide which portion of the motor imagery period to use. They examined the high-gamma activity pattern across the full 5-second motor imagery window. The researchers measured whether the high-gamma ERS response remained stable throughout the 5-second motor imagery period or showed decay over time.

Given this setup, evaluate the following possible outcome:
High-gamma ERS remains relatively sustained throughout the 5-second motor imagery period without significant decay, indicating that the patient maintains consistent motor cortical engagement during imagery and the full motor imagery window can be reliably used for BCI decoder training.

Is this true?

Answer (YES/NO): NO